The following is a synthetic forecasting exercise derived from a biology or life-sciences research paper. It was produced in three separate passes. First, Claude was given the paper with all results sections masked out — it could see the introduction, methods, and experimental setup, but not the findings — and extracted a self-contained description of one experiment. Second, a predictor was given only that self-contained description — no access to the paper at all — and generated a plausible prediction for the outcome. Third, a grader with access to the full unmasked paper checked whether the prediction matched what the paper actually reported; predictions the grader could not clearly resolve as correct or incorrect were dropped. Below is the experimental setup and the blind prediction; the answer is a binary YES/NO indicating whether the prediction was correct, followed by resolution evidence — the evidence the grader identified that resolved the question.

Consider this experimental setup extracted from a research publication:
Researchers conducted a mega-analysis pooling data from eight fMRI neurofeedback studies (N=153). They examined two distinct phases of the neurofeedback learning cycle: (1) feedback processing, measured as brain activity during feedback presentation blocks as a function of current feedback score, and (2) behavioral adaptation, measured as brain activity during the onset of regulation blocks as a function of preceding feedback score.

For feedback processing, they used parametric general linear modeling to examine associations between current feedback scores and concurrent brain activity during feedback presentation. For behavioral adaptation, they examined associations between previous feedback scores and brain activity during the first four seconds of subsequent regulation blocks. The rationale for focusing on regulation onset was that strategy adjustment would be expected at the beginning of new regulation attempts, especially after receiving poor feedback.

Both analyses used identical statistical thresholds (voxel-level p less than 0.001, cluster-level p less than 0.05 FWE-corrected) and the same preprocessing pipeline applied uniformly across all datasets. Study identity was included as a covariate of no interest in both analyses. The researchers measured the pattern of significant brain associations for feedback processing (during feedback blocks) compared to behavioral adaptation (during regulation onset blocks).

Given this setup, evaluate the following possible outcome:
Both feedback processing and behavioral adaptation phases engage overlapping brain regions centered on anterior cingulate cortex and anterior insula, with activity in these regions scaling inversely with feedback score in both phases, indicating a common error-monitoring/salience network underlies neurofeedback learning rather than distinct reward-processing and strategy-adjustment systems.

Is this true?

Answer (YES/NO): NO